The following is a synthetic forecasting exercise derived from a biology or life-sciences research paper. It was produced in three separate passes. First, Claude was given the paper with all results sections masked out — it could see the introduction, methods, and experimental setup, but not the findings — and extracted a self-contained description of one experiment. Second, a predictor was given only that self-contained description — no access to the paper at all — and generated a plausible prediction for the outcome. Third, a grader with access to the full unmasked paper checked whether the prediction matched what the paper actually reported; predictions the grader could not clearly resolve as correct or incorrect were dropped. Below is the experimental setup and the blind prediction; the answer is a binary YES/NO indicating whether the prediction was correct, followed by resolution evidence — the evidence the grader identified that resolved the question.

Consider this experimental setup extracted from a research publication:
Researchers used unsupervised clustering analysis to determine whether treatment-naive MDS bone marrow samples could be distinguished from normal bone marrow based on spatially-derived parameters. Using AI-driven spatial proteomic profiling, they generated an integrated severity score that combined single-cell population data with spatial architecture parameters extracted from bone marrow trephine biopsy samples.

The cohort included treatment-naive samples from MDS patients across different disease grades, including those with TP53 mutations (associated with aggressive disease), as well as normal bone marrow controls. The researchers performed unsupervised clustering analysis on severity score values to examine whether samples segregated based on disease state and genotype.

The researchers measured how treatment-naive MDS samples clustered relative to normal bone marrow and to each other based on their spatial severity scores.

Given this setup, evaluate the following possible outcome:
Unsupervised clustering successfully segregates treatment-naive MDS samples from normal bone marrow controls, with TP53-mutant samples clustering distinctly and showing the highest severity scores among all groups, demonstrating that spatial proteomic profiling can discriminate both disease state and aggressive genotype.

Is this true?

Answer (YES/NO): YES